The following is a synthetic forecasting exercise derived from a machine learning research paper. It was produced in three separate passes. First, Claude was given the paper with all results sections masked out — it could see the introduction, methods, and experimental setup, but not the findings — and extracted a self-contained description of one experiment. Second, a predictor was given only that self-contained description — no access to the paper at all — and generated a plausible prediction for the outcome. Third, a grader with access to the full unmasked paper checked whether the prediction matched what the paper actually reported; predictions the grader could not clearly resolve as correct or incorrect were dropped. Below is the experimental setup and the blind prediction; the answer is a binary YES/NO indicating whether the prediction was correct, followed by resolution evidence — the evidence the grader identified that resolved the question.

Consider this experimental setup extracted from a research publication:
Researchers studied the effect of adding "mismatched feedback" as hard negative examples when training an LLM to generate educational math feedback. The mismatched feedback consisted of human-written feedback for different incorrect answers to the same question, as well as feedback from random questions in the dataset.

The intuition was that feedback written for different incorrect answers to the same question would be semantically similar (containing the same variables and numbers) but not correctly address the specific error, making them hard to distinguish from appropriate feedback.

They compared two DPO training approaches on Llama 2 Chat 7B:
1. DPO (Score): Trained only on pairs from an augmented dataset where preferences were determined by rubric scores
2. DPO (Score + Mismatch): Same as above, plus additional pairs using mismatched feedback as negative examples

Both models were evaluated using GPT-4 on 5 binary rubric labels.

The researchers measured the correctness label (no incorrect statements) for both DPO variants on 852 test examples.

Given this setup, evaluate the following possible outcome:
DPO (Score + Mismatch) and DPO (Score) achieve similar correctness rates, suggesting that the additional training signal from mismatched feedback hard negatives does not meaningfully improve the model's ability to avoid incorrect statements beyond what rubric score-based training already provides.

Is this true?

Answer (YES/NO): NO